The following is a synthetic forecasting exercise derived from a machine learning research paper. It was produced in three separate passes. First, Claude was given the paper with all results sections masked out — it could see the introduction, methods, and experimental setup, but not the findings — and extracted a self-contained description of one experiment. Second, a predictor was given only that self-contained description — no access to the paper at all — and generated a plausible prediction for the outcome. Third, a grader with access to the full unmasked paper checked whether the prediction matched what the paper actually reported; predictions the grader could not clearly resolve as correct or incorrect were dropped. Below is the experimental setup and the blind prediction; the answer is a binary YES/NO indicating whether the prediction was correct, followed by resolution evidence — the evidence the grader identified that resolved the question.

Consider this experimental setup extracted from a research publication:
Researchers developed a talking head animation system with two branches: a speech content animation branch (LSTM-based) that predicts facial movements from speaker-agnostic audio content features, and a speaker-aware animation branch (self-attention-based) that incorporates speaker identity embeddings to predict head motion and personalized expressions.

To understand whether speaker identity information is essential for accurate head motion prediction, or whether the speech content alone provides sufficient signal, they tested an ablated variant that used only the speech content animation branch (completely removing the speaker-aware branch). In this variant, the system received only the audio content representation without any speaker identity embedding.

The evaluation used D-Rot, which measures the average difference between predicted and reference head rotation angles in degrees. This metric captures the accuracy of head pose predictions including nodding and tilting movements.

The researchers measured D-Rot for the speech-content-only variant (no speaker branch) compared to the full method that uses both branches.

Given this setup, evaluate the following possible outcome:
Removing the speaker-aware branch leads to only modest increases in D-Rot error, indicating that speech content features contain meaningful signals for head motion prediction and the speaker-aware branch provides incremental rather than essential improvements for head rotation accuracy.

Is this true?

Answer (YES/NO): NO